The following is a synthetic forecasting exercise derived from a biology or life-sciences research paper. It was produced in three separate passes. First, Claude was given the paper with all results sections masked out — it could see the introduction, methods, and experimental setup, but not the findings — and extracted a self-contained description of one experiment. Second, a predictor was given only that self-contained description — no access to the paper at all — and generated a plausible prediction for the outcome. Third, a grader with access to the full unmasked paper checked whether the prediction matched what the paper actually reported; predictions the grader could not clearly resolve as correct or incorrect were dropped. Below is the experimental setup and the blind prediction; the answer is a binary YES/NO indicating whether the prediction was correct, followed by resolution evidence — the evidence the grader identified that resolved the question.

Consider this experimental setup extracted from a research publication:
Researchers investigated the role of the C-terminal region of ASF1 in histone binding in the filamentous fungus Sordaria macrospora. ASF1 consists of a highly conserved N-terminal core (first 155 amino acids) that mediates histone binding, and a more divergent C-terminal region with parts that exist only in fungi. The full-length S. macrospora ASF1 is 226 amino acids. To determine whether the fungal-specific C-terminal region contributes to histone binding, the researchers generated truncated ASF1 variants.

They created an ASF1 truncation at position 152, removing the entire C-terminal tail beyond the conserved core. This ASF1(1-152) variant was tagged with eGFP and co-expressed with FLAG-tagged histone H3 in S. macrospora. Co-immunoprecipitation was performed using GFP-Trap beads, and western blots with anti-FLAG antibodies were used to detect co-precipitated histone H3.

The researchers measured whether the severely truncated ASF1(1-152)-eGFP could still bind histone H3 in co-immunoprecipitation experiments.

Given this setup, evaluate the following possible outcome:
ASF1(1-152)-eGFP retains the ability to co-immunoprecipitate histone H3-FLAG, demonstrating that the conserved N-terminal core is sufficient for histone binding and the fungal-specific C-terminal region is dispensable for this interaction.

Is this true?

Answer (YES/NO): NO